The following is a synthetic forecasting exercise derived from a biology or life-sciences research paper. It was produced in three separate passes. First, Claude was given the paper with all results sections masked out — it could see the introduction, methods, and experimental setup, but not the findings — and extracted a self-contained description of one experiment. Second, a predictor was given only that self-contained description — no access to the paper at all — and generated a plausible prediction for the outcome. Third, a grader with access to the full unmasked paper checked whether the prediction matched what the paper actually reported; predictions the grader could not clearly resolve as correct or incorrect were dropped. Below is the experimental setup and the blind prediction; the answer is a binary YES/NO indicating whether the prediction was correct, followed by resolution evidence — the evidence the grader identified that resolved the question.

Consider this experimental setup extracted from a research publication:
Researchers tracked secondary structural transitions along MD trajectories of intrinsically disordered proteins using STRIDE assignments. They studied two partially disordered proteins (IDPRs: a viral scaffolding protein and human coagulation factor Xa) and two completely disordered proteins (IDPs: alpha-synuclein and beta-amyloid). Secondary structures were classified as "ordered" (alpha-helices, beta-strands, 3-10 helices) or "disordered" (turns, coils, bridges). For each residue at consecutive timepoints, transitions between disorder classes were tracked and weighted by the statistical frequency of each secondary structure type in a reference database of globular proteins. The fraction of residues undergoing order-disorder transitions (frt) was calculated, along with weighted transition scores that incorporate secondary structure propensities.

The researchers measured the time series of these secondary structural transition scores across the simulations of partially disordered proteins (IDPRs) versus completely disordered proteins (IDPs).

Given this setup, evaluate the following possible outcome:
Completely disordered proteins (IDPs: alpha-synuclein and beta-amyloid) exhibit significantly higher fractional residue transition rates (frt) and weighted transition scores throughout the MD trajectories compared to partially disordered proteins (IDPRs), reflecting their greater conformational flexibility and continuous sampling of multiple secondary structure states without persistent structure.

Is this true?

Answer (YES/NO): NO